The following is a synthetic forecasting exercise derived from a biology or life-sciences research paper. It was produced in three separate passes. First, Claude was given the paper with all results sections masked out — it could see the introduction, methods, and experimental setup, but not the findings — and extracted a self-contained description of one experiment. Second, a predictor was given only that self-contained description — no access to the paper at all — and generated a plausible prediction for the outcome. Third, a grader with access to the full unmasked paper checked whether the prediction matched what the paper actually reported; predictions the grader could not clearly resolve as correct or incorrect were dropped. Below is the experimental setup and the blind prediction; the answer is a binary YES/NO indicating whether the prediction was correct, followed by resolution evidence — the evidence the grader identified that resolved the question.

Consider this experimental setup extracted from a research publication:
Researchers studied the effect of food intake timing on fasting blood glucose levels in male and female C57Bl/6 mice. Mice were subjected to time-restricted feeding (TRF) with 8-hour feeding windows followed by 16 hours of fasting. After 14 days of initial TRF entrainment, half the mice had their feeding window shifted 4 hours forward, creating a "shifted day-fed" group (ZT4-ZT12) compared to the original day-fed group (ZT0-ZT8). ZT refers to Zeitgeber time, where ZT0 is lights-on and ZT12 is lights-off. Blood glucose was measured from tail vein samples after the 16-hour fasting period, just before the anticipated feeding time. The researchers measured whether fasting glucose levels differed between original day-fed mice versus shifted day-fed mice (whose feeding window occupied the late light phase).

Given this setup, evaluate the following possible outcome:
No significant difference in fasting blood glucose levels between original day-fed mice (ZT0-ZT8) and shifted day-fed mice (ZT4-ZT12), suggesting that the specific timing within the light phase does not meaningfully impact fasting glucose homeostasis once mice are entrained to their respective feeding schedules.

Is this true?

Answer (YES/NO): NO